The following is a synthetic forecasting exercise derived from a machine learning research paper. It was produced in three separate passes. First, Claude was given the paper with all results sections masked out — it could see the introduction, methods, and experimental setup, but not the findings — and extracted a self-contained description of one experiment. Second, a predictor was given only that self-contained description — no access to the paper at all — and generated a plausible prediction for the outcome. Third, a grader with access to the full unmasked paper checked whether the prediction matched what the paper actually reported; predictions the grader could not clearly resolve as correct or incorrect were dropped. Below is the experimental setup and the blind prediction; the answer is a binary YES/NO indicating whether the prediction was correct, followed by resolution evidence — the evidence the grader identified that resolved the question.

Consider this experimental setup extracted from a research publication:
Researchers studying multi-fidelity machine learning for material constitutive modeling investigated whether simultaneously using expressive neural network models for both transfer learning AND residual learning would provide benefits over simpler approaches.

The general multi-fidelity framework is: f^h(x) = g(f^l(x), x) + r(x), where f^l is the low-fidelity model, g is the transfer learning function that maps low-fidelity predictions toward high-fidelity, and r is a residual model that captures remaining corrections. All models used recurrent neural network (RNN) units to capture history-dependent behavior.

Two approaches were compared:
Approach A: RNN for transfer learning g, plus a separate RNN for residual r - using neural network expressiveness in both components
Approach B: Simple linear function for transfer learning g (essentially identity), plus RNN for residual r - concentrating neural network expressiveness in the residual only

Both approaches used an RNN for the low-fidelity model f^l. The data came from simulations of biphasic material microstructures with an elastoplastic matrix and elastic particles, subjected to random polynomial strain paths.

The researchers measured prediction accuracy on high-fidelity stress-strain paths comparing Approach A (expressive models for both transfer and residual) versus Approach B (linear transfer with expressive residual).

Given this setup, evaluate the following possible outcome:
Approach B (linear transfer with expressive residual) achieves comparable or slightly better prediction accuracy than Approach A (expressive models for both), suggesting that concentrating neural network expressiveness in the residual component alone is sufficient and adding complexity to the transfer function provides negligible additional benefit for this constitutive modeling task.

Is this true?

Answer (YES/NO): YES